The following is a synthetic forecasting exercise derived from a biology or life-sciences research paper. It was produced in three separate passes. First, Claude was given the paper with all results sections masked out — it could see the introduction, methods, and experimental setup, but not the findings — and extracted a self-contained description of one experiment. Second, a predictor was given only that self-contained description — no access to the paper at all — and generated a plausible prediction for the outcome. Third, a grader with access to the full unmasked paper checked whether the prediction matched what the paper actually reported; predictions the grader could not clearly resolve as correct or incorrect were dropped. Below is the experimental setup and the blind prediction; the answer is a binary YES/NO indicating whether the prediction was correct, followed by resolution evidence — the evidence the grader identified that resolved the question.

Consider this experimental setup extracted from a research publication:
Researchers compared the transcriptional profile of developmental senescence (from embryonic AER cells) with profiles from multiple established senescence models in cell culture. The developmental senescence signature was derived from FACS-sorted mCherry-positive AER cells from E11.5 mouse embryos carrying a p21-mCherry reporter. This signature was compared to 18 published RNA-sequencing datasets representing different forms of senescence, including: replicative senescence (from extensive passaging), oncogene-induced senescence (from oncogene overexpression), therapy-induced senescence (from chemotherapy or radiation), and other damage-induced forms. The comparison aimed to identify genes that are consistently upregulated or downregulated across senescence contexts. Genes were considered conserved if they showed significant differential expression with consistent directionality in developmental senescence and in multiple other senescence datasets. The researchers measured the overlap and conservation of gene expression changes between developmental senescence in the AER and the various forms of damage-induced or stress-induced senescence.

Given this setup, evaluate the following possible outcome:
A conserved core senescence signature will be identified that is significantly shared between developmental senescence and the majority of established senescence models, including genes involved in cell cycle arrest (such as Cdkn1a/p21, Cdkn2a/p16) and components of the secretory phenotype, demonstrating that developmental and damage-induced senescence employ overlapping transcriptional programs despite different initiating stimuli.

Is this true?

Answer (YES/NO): NO